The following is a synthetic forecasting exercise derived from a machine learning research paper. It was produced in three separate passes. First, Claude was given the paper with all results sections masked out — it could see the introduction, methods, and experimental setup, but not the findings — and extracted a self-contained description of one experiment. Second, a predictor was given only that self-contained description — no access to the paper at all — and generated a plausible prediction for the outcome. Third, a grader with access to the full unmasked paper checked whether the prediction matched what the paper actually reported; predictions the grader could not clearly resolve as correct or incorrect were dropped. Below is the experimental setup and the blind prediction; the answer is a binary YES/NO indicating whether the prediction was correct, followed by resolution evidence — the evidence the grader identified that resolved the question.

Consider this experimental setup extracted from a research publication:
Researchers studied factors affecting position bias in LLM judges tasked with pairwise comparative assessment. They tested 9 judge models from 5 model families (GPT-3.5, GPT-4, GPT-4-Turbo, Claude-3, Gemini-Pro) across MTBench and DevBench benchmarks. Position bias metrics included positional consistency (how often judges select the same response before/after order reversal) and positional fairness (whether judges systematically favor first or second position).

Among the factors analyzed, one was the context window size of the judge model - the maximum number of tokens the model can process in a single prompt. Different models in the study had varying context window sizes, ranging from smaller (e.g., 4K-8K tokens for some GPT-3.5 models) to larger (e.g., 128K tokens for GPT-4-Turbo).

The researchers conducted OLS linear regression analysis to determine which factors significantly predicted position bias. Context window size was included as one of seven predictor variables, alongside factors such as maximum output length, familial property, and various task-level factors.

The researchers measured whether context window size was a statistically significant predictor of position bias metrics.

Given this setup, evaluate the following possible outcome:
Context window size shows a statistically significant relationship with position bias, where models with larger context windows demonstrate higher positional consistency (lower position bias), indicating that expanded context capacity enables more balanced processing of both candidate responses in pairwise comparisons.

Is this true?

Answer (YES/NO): NO